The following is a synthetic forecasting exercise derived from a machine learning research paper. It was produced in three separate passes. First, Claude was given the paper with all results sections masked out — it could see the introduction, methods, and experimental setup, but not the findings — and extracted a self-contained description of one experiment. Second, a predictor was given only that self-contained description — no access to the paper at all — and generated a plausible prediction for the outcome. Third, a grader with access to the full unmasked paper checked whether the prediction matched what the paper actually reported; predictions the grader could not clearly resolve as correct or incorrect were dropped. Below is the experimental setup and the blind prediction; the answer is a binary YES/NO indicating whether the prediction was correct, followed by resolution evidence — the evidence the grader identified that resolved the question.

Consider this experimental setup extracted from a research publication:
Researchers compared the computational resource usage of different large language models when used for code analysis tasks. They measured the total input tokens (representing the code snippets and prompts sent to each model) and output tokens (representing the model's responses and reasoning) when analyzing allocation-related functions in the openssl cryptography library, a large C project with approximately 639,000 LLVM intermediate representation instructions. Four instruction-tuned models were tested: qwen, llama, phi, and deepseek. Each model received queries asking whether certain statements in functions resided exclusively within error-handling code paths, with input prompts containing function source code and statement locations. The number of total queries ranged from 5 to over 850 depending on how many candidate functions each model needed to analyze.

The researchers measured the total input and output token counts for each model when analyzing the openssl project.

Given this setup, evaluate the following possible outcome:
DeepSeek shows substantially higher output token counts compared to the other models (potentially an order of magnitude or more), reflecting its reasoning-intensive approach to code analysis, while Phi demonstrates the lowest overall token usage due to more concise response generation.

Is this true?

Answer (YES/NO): NO